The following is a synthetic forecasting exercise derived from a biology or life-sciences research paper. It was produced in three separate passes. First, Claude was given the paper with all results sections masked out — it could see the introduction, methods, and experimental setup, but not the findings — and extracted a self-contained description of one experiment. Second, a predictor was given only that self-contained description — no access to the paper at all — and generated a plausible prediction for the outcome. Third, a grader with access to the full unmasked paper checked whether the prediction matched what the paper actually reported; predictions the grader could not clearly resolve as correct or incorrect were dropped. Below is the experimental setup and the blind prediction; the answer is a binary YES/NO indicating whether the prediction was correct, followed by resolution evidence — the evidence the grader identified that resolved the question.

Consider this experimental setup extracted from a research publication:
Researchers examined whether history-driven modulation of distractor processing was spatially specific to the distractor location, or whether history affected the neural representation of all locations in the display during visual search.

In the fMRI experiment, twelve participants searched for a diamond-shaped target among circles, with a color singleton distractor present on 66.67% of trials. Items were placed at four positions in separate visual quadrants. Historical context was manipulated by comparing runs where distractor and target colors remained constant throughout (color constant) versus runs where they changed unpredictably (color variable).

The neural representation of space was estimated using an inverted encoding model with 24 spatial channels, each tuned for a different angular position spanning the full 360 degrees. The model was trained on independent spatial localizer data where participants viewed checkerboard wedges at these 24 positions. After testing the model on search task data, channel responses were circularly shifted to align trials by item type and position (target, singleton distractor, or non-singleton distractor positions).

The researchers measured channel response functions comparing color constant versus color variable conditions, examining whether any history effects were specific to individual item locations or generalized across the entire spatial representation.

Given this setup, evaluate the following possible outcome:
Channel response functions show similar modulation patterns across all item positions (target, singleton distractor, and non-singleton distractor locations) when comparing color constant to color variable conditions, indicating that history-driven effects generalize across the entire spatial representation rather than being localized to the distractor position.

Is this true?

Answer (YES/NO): NO